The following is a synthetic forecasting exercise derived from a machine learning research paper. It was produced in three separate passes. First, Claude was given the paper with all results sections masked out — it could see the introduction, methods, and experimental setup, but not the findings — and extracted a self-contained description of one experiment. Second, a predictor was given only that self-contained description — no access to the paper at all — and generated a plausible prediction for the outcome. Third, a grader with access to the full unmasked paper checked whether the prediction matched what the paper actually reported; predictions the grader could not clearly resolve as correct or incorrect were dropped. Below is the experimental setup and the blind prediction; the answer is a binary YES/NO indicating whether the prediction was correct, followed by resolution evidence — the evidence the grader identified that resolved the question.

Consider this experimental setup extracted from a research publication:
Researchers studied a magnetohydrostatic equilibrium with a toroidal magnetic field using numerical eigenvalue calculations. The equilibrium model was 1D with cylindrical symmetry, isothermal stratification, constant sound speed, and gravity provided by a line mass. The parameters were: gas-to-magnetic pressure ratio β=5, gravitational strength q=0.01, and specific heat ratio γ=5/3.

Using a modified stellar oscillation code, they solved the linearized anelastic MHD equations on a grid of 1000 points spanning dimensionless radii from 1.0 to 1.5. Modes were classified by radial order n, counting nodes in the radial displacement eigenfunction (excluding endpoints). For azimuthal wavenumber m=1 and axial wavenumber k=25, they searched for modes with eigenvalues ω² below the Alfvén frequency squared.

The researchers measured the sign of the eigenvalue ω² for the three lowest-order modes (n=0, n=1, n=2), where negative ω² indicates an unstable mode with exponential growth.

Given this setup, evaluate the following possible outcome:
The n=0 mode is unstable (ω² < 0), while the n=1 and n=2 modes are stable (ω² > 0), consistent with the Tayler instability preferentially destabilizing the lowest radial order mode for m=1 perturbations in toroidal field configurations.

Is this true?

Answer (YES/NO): NO